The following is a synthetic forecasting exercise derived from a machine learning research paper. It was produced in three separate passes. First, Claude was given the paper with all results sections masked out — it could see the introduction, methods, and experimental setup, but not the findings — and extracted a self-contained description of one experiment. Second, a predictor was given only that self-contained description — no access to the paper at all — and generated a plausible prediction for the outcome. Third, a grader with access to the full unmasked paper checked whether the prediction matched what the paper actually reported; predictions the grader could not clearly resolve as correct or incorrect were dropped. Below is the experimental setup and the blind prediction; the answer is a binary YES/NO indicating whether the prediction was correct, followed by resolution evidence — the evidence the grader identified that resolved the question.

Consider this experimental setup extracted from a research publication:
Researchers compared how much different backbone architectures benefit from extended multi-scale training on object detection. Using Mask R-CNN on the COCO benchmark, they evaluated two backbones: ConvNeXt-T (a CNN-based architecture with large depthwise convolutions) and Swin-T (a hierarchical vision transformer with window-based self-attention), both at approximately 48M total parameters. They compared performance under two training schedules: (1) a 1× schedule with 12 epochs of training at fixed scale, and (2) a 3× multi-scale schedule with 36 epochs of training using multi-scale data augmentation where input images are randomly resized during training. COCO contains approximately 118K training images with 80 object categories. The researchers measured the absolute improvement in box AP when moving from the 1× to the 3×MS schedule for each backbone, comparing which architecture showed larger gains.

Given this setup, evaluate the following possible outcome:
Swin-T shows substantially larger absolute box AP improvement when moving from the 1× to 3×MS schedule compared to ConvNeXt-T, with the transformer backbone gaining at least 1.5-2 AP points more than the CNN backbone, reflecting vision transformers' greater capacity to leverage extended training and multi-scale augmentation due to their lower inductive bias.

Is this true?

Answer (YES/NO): NO